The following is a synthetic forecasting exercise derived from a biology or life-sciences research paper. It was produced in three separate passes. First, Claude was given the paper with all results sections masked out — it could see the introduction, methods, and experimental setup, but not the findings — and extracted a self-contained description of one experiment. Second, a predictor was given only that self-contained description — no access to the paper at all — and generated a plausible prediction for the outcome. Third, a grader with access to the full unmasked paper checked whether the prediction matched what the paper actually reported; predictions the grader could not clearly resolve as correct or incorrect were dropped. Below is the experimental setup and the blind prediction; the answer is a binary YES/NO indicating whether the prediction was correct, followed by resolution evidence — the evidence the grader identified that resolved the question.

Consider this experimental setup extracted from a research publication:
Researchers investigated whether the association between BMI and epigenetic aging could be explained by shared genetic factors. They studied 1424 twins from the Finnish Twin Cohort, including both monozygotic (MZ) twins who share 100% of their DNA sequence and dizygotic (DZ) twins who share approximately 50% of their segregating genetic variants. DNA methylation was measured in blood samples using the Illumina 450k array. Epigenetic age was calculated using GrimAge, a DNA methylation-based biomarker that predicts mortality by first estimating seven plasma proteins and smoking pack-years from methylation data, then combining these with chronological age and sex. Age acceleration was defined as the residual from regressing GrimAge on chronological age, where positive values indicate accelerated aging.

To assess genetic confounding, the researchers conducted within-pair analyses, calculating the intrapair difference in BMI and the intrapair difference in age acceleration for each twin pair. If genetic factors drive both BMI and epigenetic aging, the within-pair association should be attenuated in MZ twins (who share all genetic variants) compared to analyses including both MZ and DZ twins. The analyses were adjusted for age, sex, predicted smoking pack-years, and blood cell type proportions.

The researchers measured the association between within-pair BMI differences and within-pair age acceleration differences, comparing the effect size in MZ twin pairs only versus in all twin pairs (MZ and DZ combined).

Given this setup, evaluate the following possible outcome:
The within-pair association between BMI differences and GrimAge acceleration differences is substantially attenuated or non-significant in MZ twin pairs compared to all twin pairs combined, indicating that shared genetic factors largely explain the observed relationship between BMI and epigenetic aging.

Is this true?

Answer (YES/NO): NO